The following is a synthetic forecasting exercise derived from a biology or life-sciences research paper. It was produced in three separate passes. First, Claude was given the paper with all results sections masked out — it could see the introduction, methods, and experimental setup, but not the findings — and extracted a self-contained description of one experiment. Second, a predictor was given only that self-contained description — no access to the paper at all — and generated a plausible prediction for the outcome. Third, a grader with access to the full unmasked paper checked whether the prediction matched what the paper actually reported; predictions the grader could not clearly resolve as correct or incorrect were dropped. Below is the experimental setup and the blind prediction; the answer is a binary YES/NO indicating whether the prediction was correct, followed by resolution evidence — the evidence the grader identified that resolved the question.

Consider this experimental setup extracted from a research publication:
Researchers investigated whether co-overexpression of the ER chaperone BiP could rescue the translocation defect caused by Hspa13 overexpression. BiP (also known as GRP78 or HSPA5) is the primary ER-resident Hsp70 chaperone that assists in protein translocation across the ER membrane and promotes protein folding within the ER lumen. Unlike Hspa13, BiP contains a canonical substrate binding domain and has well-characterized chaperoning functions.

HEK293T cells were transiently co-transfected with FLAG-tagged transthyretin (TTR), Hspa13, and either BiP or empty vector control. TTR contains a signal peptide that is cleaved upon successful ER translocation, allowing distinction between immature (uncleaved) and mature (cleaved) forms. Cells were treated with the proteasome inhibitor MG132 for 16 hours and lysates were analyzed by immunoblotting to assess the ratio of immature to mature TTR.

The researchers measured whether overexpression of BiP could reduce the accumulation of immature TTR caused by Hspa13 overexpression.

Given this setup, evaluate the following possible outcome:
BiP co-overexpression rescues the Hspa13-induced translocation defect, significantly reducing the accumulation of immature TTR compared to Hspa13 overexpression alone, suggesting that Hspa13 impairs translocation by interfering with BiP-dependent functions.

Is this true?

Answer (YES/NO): NO